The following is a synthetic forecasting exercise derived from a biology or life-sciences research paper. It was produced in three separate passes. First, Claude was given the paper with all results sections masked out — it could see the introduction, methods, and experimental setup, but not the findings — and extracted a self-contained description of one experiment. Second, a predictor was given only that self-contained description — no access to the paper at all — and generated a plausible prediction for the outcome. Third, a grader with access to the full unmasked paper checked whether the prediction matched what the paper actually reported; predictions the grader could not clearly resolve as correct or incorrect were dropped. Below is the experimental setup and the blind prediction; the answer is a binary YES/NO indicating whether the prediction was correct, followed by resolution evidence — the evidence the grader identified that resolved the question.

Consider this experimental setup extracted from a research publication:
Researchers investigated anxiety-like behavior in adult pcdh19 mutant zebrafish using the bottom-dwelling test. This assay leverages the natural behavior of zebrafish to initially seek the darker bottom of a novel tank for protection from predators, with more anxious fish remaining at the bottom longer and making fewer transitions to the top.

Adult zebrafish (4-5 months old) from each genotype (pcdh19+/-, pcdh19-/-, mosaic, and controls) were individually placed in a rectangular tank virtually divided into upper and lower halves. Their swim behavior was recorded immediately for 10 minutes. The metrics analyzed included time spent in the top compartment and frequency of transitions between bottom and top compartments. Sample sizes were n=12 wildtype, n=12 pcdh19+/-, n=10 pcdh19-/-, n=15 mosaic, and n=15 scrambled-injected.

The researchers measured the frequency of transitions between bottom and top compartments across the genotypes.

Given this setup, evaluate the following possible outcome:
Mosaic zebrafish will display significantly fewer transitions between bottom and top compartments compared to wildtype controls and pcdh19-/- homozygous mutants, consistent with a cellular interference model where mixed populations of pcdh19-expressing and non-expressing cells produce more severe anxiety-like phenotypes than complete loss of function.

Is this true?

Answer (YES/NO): NO